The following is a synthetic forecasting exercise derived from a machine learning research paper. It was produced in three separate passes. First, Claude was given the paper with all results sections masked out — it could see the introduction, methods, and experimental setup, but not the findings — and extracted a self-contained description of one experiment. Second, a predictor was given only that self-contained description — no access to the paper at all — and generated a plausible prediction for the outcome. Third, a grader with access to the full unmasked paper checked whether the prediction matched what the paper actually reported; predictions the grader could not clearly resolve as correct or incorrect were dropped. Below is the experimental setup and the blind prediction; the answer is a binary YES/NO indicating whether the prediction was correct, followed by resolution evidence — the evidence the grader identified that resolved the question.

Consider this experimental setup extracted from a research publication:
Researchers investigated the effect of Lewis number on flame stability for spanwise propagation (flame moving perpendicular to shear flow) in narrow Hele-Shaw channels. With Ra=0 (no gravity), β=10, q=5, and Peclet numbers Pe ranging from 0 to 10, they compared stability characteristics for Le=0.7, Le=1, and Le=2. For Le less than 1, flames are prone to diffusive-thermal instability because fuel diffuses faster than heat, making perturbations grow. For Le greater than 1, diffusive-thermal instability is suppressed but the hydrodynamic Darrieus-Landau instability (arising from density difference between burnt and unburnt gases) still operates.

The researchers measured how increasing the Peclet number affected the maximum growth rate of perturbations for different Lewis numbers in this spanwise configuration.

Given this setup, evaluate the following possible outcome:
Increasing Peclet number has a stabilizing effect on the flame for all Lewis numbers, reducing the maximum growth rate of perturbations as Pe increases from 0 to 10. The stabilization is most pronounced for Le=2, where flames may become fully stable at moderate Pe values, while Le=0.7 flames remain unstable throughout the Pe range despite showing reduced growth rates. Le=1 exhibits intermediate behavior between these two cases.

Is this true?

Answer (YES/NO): NO